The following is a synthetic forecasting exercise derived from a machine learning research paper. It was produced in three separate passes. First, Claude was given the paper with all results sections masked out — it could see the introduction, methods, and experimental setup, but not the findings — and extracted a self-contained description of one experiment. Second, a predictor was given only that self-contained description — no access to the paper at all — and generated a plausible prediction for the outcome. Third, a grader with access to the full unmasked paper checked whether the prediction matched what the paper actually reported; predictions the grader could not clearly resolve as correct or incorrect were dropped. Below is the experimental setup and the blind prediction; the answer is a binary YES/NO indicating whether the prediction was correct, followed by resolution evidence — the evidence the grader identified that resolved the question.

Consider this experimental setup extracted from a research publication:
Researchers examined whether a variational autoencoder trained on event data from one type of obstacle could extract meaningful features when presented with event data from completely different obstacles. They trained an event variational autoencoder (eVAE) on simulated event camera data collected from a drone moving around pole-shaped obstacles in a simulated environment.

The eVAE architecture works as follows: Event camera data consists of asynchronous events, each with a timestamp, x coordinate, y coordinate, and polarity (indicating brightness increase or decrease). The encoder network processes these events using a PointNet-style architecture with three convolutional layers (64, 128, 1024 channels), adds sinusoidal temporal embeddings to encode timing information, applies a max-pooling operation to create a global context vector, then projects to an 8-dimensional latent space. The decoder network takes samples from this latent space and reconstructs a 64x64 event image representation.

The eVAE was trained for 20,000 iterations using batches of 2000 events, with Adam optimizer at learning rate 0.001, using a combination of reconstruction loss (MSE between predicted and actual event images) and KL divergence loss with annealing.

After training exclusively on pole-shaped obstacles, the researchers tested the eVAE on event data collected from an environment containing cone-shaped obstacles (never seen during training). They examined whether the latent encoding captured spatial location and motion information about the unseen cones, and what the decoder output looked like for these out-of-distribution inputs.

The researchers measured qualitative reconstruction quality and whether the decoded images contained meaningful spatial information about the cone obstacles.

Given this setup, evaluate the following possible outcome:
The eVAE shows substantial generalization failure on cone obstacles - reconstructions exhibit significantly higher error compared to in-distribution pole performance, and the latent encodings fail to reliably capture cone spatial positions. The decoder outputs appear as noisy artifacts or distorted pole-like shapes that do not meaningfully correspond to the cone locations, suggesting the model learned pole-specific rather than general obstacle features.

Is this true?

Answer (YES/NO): NO